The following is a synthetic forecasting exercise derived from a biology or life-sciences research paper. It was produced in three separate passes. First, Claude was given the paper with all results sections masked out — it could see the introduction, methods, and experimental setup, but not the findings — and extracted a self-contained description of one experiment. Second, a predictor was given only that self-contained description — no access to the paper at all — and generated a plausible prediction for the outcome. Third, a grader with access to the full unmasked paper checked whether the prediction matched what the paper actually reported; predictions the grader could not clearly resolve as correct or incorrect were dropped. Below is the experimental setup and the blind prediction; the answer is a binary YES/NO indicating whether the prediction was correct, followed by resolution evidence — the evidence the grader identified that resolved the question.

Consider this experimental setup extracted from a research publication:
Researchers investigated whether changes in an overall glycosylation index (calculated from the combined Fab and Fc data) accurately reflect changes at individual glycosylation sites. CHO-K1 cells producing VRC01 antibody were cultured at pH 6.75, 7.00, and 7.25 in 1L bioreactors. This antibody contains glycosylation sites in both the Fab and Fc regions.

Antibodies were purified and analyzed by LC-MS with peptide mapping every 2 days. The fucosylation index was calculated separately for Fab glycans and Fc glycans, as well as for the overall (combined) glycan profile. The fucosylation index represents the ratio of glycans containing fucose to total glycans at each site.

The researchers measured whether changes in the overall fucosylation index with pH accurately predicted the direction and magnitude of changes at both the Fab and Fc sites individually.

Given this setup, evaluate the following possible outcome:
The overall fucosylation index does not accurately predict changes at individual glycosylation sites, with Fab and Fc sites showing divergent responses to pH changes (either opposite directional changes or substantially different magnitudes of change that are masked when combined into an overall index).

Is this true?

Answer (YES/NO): YES